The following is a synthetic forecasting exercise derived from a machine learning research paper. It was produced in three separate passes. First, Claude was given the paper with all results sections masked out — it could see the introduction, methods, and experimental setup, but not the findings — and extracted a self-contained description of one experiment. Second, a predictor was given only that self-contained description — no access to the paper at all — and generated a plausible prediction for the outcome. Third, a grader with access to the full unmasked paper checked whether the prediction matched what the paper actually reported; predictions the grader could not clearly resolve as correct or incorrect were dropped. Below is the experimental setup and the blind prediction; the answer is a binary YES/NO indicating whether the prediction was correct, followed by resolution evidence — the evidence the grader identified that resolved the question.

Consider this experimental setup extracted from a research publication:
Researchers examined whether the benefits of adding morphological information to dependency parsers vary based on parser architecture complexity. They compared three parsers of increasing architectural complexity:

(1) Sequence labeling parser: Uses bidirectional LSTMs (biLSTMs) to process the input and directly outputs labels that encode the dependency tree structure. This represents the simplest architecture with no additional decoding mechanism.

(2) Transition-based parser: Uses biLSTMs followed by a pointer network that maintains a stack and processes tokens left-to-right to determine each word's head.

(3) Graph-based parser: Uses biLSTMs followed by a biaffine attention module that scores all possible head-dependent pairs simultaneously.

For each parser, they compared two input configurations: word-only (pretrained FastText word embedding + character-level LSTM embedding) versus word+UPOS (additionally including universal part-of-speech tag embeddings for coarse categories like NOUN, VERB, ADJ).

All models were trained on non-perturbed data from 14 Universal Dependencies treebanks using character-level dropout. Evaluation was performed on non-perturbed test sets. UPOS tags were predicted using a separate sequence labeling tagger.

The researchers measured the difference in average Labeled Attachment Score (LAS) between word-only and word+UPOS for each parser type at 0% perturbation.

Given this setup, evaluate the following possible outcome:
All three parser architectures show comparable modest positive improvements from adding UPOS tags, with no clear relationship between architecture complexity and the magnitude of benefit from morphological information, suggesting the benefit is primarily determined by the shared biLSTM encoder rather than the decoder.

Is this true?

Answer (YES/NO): NO